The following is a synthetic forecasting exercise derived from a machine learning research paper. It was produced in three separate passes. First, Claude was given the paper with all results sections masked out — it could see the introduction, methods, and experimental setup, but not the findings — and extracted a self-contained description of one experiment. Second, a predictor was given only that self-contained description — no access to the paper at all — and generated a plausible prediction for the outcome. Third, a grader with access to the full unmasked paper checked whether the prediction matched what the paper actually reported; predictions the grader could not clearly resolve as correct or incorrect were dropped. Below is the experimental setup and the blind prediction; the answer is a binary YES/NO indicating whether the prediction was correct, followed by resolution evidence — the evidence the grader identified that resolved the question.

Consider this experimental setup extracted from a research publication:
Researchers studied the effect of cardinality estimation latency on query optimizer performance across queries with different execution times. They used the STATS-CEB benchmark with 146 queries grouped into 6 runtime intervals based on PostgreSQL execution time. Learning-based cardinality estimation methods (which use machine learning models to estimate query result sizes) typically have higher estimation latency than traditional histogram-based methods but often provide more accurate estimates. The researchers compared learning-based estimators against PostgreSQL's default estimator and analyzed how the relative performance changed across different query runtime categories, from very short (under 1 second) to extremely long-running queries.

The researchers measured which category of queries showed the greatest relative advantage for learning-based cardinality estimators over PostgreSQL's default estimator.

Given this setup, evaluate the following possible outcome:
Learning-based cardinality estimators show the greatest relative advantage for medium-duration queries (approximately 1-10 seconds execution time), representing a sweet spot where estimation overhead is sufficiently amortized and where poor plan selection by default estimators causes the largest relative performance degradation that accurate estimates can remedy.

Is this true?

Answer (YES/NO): NO